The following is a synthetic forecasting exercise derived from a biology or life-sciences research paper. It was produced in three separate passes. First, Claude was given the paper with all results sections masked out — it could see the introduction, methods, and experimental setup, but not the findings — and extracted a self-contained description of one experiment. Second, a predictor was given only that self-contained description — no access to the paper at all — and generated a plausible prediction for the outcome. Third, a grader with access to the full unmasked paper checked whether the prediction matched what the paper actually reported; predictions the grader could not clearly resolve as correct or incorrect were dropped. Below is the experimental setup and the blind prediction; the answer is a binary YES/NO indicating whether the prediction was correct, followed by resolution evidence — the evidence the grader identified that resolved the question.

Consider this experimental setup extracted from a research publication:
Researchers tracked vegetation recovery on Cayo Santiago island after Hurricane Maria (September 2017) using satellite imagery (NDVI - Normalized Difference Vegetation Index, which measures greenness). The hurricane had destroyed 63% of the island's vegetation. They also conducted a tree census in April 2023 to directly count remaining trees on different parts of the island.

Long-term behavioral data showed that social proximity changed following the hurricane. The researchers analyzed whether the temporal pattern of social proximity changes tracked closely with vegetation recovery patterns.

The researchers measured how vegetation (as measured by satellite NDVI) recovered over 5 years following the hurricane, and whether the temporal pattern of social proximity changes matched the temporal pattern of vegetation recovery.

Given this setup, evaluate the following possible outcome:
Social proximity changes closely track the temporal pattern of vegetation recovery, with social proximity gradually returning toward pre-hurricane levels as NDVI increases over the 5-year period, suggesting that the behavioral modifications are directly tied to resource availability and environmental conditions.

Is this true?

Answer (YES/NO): NO